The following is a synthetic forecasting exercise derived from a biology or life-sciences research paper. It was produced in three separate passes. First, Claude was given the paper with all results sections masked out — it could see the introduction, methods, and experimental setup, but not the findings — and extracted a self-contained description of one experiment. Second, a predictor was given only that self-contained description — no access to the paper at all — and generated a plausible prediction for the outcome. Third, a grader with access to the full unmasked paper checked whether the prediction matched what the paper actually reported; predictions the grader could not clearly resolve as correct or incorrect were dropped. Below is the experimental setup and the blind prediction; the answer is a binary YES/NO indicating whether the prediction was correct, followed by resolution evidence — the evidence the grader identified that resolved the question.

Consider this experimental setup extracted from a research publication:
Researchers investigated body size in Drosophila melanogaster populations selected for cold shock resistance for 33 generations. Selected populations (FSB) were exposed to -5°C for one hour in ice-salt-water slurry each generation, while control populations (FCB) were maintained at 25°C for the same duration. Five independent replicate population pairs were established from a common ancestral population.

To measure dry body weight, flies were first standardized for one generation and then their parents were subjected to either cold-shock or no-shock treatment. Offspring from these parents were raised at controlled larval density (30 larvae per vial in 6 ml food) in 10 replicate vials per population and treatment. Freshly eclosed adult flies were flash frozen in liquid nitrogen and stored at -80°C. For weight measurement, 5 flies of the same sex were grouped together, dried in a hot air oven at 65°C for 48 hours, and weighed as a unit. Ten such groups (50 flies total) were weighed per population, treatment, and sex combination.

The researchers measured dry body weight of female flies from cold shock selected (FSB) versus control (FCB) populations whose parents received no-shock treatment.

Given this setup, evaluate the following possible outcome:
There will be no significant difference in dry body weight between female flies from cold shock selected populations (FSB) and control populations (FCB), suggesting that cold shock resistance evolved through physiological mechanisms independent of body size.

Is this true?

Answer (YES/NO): NO